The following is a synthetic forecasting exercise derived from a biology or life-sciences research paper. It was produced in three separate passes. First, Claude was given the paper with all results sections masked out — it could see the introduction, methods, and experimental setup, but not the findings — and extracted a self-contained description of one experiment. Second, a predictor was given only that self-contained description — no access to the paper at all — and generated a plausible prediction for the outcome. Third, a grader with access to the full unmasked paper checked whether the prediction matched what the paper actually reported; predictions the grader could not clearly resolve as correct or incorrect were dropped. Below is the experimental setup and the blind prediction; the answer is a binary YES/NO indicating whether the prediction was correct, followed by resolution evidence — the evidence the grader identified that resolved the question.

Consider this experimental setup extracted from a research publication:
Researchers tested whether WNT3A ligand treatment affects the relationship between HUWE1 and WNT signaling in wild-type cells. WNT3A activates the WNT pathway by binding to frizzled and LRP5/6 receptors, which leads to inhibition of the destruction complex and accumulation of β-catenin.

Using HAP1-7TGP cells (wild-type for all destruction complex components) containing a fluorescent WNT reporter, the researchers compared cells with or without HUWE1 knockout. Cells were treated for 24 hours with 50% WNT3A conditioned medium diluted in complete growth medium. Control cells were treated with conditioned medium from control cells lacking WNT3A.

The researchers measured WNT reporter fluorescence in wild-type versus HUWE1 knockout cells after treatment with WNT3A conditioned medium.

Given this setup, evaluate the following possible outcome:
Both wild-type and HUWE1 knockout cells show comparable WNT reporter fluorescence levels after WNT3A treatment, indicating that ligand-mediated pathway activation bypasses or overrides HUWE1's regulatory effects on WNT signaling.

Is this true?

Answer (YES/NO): YES